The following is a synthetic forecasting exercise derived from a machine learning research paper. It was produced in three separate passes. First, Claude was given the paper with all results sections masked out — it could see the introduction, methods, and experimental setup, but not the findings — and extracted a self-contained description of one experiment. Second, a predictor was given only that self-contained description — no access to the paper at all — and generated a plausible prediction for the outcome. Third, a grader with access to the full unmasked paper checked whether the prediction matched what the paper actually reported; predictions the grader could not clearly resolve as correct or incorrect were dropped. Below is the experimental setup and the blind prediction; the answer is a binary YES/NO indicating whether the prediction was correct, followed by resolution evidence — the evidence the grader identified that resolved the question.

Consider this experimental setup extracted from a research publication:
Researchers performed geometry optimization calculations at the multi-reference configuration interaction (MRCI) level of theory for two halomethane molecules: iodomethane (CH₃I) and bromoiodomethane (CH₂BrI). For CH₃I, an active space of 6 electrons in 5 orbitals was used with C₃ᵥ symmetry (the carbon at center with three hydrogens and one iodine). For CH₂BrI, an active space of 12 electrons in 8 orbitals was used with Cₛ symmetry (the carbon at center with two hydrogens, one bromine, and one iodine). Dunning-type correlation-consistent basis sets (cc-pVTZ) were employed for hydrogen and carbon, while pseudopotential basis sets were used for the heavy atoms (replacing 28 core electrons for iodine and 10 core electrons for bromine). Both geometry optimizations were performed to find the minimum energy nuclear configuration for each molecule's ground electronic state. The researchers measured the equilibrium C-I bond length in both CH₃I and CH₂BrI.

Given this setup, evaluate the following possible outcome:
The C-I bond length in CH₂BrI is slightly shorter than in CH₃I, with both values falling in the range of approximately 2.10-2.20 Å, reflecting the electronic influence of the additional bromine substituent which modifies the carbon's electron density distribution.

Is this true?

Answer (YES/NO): NO